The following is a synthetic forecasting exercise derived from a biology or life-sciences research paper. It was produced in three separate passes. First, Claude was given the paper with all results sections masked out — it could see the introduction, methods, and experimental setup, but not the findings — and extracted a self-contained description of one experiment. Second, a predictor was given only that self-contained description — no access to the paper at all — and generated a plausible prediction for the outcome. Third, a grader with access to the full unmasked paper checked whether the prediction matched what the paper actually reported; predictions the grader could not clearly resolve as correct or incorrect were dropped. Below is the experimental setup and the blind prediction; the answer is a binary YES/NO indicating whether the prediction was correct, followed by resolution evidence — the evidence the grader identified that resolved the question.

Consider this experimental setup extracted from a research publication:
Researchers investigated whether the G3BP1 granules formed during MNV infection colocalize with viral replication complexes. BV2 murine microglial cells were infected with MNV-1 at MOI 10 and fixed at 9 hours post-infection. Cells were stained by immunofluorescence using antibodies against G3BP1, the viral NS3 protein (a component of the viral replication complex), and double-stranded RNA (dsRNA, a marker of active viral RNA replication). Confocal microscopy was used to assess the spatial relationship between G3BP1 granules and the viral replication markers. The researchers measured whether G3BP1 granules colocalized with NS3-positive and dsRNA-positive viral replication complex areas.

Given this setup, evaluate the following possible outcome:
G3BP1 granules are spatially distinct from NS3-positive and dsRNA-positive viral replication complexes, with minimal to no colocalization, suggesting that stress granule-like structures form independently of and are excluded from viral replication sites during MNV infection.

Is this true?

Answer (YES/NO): NO